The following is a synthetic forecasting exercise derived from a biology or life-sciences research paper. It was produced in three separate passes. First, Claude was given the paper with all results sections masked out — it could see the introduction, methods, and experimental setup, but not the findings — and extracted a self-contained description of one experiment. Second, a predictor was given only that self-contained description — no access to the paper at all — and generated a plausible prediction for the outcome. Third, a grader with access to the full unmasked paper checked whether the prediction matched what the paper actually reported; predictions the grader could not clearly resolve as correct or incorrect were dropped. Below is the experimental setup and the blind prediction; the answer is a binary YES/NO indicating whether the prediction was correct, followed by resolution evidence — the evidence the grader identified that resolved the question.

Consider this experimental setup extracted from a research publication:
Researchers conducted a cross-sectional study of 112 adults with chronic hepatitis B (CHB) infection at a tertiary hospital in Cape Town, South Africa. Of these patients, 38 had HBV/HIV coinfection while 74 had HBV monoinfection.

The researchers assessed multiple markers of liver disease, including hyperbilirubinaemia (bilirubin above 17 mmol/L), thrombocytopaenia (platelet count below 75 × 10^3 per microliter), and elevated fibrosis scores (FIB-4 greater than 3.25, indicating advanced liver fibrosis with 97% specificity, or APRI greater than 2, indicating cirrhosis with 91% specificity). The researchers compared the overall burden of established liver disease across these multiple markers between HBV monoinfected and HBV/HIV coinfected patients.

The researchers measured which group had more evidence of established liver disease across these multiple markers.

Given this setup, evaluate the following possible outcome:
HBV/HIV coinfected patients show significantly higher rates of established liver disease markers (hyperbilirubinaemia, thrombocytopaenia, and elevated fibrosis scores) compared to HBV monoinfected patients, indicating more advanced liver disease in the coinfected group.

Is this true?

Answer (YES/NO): NO